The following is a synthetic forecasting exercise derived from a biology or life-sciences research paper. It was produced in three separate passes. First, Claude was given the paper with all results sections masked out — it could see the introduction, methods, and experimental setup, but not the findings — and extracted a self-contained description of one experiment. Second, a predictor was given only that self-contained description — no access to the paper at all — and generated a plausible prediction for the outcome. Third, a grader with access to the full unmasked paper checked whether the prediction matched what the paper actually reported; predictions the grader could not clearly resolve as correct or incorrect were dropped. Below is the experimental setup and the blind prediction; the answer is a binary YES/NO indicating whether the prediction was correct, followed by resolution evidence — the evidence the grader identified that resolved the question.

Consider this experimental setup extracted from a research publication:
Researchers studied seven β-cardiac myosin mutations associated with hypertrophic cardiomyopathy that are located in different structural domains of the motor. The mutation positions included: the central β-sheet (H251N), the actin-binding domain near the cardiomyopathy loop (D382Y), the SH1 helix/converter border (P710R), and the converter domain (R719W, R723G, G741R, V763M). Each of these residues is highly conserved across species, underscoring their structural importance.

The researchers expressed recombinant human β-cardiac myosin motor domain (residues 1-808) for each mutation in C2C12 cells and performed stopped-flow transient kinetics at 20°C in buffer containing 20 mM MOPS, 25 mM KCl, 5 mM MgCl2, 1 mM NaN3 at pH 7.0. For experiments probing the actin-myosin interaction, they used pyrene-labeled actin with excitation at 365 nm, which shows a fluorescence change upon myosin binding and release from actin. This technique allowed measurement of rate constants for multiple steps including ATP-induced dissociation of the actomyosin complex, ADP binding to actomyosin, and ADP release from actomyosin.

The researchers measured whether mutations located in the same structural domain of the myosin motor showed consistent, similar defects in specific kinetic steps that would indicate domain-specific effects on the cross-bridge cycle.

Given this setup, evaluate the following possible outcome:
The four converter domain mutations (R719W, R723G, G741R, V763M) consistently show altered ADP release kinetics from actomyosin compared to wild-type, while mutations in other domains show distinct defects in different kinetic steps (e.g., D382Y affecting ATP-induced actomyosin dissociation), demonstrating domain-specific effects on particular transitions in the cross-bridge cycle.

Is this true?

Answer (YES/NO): NO